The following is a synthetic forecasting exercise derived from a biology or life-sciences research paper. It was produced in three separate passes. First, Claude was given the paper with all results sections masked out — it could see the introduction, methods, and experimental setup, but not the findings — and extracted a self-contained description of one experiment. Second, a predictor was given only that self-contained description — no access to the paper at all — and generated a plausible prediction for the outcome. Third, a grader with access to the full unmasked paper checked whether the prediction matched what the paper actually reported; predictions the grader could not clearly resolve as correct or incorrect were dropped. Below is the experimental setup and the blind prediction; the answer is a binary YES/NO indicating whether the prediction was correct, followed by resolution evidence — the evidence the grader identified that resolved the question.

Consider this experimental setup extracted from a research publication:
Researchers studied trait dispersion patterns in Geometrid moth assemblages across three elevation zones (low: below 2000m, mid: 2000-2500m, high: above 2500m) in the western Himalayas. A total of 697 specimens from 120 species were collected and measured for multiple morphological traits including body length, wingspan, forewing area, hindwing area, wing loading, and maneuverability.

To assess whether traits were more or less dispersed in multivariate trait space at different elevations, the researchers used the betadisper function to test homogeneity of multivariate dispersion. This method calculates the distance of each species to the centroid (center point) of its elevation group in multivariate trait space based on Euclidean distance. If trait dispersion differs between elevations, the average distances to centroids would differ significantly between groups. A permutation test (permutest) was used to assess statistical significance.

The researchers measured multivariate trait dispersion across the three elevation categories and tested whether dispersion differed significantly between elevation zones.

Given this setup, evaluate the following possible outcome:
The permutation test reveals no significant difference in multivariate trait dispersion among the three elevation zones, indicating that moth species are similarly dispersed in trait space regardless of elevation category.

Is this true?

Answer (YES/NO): YES